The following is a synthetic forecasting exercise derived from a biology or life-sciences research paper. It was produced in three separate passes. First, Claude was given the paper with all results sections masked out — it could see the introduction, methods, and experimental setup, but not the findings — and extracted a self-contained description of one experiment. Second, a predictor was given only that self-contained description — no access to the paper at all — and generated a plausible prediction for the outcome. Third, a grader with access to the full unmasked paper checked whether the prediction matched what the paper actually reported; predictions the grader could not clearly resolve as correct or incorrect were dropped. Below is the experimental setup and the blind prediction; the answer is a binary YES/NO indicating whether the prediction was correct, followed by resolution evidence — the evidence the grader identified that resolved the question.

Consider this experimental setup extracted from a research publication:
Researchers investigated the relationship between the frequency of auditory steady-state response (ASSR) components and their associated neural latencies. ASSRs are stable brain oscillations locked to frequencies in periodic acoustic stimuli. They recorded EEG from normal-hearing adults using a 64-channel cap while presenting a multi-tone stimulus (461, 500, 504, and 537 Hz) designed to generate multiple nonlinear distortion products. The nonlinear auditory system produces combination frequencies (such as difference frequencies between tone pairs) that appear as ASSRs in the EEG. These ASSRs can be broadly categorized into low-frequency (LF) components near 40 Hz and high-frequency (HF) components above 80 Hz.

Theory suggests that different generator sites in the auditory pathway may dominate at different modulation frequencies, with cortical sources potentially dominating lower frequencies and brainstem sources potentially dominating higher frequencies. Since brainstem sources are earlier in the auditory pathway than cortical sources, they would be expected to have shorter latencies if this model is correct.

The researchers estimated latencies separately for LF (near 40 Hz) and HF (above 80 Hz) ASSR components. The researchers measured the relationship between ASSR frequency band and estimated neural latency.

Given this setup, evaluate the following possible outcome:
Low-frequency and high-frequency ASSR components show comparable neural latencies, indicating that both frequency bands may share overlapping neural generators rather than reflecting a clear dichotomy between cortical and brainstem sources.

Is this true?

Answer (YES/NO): NO